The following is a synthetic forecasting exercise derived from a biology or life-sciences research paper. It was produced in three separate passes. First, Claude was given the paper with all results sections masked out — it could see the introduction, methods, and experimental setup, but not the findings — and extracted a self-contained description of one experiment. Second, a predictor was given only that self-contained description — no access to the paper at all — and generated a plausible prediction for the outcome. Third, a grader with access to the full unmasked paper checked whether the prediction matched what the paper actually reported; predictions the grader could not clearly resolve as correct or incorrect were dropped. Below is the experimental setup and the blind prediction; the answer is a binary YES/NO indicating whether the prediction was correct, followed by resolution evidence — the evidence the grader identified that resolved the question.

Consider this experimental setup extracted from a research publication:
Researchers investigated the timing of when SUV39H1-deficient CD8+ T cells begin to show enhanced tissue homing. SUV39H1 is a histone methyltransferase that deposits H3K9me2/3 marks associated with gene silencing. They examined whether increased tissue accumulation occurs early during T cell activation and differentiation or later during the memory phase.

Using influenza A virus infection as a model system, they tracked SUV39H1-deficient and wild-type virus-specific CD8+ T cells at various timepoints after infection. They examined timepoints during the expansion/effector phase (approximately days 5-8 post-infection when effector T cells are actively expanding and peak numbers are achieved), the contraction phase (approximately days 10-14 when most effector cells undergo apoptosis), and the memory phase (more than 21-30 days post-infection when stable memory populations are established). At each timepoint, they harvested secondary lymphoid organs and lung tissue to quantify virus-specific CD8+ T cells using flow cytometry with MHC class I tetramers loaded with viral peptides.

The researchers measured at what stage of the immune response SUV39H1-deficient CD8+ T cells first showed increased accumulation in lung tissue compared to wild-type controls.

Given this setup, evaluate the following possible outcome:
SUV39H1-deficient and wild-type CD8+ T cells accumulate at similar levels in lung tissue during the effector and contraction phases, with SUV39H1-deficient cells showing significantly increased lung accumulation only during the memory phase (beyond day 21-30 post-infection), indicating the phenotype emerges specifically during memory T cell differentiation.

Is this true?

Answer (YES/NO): NO